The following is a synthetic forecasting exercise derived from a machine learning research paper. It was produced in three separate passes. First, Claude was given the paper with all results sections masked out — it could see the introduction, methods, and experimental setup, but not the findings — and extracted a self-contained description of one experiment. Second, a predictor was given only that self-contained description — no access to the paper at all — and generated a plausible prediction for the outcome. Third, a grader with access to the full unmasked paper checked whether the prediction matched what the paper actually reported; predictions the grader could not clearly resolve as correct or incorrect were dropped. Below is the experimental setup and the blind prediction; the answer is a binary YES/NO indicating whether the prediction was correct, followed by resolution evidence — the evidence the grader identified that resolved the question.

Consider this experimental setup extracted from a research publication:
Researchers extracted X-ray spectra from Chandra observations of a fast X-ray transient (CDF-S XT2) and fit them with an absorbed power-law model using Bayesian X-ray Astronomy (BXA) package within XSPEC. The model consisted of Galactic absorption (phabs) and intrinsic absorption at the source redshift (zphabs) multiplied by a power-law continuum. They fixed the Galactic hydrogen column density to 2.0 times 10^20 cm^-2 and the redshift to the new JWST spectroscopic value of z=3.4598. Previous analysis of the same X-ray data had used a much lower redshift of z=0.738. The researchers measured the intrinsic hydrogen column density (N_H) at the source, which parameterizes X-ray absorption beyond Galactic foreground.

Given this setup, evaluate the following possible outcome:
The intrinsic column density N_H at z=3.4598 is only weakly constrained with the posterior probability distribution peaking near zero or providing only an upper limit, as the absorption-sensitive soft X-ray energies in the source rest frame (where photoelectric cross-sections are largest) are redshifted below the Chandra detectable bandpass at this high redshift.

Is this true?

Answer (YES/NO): NO